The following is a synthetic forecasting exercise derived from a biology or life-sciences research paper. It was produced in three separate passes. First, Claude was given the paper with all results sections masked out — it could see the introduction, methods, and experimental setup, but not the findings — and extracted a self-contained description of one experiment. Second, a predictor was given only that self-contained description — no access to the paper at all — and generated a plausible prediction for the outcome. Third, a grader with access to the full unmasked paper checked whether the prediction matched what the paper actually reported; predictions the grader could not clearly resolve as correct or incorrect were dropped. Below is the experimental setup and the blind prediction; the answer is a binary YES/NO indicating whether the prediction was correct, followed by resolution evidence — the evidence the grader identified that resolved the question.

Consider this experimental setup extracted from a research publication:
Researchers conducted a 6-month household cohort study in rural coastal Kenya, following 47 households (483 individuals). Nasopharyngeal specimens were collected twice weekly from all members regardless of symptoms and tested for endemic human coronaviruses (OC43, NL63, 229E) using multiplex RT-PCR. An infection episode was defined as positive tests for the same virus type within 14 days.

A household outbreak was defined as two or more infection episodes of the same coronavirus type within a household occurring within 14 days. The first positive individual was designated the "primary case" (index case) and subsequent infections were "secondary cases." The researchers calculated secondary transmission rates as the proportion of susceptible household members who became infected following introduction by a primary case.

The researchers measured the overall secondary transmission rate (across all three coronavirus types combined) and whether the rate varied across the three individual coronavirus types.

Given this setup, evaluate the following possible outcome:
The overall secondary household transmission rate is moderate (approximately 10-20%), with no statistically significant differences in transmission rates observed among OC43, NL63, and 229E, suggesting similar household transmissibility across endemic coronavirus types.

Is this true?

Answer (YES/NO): NO